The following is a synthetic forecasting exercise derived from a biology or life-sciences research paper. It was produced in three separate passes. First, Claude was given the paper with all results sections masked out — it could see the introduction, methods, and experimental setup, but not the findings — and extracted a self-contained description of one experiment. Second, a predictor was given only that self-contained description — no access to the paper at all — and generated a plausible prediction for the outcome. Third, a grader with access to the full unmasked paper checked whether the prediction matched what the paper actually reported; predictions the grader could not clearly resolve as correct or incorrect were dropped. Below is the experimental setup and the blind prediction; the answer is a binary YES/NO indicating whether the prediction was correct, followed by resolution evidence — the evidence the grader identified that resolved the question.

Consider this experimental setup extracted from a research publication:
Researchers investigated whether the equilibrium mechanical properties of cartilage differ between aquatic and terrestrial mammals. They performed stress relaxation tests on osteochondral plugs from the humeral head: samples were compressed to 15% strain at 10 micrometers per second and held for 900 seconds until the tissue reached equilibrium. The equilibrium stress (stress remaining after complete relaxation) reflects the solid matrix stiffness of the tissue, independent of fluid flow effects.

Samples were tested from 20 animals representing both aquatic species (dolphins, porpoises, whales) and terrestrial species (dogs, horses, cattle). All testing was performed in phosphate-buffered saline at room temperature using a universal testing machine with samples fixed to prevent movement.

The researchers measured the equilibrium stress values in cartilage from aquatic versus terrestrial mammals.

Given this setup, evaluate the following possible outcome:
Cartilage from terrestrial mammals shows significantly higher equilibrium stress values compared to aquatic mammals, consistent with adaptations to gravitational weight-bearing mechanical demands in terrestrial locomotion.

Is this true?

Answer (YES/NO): NO